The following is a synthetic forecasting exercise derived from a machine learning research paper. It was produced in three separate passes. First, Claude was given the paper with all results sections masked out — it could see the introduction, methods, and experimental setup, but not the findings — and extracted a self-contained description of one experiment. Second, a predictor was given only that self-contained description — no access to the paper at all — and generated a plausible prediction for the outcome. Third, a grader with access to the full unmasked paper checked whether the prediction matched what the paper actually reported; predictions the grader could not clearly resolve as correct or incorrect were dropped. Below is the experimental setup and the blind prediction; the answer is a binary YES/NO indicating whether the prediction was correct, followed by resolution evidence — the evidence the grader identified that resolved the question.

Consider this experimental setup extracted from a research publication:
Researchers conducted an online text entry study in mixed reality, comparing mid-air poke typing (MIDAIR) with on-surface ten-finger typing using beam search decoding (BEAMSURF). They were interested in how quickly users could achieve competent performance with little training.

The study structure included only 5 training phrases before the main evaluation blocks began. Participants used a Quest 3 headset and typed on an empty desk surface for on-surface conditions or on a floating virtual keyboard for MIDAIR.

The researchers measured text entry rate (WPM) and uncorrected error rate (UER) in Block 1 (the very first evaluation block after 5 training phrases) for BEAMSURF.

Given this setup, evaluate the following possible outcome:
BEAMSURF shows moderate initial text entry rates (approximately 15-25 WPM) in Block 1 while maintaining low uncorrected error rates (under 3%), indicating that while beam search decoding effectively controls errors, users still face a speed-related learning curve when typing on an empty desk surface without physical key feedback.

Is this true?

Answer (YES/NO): NO